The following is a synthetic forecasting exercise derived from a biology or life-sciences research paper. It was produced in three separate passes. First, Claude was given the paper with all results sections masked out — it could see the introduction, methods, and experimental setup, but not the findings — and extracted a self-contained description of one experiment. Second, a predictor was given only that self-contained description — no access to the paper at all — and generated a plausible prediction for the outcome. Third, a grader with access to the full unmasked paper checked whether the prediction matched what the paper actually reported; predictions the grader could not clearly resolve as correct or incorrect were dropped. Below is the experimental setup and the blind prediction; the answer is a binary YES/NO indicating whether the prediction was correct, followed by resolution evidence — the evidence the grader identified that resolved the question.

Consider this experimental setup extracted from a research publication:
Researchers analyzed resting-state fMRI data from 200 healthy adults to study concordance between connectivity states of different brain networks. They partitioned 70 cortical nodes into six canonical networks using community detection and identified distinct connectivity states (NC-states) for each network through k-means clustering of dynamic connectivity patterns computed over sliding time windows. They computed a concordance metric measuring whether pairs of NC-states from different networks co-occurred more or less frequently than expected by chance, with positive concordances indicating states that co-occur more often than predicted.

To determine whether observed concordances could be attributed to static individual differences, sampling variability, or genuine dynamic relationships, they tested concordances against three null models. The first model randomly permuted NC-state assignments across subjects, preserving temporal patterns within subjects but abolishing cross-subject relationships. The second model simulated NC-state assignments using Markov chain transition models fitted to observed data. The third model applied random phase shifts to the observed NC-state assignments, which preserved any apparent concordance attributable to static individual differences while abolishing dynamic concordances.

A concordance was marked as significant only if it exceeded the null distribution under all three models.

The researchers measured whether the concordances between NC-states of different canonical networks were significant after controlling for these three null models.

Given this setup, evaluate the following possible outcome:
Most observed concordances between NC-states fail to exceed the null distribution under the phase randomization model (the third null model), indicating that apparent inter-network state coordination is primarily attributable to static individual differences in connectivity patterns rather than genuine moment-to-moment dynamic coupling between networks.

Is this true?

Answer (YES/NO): NO